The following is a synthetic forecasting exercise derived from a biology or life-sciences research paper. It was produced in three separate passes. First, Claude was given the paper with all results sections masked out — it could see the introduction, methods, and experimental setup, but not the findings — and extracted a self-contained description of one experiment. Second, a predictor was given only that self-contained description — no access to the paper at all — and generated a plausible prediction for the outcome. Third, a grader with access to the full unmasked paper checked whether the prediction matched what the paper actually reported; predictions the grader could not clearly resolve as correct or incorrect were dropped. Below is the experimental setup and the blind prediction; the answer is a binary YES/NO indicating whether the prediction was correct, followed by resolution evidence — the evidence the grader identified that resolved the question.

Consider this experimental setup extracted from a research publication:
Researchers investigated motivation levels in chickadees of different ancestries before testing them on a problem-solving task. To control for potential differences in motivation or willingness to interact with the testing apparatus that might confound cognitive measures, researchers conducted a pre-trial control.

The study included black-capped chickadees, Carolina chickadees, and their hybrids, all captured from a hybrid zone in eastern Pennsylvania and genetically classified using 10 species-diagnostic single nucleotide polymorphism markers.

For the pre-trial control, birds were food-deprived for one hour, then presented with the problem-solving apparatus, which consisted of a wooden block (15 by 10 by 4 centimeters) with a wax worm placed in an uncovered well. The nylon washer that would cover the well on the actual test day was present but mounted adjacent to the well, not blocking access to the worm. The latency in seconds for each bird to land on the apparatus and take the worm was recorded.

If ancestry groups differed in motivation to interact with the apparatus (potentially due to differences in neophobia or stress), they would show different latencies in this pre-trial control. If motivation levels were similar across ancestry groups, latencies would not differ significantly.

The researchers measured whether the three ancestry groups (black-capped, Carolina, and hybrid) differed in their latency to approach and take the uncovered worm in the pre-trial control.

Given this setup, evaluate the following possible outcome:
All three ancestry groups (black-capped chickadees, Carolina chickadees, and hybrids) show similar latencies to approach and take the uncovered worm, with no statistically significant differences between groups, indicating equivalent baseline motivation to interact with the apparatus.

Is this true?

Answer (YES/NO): YES